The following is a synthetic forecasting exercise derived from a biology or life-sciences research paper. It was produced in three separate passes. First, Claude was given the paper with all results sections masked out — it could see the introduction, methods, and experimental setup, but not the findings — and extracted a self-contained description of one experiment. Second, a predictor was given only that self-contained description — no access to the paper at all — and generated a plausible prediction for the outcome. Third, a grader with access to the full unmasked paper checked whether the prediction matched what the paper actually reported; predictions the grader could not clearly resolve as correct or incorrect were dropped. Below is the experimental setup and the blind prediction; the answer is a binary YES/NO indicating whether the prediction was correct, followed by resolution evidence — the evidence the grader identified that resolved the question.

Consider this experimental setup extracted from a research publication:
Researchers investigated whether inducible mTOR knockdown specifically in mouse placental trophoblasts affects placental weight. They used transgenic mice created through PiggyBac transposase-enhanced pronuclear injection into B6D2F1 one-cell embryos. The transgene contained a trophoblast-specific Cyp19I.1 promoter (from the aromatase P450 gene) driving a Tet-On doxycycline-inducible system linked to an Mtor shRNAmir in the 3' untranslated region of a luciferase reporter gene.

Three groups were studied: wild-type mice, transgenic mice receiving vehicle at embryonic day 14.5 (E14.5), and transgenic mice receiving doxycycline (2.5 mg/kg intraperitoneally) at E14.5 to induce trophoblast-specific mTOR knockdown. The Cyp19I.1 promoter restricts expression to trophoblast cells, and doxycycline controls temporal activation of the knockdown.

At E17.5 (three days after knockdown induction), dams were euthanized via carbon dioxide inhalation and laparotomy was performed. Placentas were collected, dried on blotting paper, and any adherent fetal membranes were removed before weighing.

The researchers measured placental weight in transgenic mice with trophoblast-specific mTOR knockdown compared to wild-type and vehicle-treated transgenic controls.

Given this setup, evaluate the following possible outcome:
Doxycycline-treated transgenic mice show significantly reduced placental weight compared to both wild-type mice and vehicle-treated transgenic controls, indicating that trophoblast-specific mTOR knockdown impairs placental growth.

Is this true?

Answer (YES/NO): NO